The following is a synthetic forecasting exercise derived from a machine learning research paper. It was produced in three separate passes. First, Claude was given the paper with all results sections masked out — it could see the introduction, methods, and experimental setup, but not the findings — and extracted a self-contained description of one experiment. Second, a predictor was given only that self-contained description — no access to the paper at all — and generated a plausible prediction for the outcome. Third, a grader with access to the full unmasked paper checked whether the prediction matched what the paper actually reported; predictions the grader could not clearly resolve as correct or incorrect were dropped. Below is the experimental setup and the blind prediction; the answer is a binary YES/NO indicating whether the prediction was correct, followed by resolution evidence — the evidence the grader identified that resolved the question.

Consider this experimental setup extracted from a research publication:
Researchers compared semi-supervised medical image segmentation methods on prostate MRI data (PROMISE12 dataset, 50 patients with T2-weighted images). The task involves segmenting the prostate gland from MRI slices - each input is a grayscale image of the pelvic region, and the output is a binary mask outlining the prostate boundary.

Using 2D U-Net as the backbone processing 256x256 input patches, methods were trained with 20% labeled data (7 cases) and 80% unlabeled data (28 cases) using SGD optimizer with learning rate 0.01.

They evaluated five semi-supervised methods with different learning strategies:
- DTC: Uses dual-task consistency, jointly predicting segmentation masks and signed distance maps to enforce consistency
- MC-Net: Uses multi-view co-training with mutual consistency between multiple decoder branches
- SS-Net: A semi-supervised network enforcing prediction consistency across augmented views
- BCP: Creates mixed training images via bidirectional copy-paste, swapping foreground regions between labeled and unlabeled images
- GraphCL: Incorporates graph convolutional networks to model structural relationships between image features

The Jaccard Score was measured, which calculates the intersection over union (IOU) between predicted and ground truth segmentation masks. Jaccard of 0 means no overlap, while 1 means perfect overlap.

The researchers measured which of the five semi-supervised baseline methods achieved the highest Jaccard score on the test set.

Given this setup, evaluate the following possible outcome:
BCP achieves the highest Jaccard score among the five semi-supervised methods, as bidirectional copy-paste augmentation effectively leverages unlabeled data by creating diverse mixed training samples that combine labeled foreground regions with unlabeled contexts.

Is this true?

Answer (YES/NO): NO